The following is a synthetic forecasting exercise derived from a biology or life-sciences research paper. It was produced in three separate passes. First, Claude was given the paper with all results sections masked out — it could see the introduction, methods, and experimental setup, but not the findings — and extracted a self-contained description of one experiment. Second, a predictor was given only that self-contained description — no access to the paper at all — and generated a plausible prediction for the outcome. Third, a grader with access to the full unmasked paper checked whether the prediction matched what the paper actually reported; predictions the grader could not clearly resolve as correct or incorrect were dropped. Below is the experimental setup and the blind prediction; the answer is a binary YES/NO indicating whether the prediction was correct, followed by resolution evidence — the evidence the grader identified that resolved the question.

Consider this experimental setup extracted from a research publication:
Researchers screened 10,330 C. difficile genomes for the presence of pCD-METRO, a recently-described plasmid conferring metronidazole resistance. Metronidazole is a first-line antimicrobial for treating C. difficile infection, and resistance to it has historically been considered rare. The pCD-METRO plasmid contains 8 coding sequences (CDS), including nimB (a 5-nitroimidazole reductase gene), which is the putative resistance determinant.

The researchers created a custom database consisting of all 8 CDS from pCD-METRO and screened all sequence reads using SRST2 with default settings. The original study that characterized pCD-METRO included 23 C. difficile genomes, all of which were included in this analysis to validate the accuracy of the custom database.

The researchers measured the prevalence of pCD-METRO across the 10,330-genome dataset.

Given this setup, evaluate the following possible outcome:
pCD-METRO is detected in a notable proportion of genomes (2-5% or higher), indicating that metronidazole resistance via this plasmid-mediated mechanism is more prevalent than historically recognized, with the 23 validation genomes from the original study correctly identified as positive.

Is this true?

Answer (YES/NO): NO